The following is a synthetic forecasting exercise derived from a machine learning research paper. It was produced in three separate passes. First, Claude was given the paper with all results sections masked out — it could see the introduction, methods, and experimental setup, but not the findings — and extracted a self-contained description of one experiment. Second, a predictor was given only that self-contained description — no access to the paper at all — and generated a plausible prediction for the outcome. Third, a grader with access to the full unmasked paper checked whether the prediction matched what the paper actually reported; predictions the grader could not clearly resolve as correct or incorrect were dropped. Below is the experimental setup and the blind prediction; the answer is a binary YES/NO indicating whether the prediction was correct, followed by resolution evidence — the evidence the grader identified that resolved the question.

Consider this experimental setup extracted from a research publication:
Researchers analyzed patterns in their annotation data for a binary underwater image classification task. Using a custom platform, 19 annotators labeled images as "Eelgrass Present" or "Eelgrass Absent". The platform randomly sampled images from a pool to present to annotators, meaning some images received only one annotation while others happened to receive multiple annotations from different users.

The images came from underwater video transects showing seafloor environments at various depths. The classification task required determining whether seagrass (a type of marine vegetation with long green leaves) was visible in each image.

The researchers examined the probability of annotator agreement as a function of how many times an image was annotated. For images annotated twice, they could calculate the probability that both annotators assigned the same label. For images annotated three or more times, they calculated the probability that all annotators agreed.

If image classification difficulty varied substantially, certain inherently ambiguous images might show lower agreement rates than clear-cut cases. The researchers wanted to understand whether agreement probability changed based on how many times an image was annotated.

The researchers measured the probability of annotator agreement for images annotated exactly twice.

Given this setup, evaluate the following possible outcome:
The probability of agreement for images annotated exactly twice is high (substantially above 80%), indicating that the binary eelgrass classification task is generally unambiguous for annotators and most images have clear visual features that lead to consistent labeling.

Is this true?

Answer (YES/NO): YES